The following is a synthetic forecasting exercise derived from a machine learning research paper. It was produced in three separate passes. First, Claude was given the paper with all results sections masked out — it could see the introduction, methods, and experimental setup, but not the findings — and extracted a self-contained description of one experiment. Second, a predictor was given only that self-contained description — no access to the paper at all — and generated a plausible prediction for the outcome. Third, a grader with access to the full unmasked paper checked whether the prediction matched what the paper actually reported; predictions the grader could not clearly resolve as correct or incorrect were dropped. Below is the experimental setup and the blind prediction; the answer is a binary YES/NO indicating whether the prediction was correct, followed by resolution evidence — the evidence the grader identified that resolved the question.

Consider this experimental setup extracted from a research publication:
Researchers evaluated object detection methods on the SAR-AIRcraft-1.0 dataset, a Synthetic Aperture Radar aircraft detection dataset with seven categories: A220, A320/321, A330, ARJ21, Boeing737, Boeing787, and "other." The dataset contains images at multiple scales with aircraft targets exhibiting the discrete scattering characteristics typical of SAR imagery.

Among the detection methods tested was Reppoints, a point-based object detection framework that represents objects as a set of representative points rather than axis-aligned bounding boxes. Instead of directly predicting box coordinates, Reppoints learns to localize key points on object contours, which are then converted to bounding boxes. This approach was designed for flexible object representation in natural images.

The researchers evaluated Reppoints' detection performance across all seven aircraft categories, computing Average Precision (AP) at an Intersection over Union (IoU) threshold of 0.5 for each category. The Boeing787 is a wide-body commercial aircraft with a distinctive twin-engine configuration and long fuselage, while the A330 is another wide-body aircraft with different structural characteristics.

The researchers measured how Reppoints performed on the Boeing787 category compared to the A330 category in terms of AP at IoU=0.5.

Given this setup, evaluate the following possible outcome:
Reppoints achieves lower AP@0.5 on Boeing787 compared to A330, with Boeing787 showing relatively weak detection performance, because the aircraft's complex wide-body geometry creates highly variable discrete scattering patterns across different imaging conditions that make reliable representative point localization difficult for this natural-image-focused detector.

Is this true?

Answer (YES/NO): YES